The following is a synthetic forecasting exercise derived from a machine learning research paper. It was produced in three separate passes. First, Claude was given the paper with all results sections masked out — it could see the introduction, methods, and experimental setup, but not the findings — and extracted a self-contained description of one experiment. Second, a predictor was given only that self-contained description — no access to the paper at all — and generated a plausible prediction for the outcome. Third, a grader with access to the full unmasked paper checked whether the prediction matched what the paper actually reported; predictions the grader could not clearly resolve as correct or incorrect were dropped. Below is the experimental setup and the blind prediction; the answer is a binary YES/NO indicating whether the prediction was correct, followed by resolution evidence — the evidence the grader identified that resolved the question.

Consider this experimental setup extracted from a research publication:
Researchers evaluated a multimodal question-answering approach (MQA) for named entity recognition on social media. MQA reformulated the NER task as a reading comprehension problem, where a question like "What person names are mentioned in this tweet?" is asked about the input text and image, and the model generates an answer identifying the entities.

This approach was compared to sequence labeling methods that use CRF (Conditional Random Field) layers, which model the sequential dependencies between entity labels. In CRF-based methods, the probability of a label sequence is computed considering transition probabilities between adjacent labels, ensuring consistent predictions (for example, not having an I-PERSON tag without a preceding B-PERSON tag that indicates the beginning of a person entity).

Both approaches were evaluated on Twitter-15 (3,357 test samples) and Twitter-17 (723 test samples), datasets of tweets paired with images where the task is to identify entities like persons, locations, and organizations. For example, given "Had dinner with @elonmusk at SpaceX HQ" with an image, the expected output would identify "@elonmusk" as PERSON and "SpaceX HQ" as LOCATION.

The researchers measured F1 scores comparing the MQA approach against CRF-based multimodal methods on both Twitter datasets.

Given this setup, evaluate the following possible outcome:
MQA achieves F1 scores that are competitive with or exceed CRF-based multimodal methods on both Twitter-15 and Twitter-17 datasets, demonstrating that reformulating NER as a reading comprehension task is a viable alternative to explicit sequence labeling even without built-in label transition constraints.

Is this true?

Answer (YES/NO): NO